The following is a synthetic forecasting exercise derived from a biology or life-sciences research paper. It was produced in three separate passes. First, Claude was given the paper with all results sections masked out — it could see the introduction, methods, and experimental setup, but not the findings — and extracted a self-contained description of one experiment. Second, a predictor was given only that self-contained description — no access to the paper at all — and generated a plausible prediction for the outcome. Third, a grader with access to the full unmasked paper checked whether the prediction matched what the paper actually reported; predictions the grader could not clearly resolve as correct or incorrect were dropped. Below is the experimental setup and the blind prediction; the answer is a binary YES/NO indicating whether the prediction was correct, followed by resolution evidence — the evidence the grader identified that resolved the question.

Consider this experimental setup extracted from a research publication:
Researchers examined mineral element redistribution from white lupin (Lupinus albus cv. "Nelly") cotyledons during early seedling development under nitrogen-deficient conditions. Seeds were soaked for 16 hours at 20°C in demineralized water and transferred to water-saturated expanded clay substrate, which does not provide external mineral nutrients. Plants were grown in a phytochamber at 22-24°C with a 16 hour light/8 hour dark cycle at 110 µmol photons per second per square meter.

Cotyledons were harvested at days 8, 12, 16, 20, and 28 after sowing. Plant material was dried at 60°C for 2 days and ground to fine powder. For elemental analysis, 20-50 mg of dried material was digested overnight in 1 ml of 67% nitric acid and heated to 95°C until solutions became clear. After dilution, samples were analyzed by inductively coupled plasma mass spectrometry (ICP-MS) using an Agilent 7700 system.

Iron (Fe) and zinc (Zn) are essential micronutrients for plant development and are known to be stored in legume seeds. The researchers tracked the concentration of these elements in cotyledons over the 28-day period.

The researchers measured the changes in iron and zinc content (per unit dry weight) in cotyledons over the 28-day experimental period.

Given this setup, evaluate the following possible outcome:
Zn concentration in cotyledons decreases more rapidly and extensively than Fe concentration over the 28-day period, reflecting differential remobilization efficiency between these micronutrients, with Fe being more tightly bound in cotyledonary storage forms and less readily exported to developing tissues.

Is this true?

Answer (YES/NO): NO